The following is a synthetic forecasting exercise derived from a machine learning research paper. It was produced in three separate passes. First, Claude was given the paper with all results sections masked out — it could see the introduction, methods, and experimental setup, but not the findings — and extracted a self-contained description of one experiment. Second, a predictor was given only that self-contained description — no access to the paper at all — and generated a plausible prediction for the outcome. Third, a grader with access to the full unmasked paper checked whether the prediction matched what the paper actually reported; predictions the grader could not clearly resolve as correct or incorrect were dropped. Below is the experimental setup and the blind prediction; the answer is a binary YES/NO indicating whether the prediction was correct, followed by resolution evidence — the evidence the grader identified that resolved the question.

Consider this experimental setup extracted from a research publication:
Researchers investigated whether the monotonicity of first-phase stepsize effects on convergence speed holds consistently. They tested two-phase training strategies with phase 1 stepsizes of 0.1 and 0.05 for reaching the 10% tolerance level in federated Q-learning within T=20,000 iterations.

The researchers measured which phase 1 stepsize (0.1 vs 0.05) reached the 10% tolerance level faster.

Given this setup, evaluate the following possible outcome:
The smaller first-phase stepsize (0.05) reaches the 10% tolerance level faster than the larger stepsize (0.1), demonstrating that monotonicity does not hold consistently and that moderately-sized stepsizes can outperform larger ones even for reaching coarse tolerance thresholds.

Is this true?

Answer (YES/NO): NO